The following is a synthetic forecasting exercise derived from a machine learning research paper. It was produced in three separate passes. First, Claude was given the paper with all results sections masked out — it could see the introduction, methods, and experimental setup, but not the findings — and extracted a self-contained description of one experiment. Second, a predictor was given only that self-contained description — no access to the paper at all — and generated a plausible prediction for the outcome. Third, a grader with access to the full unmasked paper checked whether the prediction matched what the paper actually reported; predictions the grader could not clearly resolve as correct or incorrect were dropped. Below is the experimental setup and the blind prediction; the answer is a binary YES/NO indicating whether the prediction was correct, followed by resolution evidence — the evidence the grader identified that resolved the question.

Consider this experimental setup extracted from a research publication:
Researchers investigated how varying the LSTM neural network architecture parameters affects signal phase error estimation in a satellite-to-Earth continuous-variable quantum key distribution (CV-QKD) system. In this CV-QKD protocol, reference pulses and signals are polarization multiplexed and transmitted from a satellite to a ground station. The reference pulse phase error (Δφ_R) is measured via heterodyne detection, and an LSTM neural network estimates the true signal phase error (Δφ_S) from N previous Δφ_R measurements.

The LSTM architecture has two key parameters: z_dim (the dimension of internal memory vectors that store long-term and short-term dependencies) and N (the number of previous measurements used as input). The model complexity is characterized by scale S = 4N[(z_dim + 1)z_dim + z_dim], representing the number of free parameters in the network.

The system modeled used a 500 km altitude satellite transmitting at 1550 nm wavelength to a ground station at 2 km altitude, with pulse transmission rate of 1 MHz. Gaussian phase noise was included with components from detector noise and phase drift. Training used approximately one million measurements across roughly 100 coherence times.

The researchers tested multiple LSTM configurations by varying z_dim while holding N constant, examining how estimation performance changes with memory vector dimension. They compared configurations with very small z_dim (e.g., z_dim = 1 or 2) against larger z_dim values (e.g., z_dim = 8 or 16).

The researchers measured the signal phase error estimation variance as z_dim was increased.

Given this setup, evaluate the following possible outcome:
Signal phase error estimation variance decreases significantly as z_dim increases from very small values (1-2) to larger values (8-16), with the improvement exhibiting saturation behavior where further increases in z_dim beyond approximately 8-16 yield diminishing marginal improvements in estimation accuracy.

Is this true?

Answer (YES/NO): NO